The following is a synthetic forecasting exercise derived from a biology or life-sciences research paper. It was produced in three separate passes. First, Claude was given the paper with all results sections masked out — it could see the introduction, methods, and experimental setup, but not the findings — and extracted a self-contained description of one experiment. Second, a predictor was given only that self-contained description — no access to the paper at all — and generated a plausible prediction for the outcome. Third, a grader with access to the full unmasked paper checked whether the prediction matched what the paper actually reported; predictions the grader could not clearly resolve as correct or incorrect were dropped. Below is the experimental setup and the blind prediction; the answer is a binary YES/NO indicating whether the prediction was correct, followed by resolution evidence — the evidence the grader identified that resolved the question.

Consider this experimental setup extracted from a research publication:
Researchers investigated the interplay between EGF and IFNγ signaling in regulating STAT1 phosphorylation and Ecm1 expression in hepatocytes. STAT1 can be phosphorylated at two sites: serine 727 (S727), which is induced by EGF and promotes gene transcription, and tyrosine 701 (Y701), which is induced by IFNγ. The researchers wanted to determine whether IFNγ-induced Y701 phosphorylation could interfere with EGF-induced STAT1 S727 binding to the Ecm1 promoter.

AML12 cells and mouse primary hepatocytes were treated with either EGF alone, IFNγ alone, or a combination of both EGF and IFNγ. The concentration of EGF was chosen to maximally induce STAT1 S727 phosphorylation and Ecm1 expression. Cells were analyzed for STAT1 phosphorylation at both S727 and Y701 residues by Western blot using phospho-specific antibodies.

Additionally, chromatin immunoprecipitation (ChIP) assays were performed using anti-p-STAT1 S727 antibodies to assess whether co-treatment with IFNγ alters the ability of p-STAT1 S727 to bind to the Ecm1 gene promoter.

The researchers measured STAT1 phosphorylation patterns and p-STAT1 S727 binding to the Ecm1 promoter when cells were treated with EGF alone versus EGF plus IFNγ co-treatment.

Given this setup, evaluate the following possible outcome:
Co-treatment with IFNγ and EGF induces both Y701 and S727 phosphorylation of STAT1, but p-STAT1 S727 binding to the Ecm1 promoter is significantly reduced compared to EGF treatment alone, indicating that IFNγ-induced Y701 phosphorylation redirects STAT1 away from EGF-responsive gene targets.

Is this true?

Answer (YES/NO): YES